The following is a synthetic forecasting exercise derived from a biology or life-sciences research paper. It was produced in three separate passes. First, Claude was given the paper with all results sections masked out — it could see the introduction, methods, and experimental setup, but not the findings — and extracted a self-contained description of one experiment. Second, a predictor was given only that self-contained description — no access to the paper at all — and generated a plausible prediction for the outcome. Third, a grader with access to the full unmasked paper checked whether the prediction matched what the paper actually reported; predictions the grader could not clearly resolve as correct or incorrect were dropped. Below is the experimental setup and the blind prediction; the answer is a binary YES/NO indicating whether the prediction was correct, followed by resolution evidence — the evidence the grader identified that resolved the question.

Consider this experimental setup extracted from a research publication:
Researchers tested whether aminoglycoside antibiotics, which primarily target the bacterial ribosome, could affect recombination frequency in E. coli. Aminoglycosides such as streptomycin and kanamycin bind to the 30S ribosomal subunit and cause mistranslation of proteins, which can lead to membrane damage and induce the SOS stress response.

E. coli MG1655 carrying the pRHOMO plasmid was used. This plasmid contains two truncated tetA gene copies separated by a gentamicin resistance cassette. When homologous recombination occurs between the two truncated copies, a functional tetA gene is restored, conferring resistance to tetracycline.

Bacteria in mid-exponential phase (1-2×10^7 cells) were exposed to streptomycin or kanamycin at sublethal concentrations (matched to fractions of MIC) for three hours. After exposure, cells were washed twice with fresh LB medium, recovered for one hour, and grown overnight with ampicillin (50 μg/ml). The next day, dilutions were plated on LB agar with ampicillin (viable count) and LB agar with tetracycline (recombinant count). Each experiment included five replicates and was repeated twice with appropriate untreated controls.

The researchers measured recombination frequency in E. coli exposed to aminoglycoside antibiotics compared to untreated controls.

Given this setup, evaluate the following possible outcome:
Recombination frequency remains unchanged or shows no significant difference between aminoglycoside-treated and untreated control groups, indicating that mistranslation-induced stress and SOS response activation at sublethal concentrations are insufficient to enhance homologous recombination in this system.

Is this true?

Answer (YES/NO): YES